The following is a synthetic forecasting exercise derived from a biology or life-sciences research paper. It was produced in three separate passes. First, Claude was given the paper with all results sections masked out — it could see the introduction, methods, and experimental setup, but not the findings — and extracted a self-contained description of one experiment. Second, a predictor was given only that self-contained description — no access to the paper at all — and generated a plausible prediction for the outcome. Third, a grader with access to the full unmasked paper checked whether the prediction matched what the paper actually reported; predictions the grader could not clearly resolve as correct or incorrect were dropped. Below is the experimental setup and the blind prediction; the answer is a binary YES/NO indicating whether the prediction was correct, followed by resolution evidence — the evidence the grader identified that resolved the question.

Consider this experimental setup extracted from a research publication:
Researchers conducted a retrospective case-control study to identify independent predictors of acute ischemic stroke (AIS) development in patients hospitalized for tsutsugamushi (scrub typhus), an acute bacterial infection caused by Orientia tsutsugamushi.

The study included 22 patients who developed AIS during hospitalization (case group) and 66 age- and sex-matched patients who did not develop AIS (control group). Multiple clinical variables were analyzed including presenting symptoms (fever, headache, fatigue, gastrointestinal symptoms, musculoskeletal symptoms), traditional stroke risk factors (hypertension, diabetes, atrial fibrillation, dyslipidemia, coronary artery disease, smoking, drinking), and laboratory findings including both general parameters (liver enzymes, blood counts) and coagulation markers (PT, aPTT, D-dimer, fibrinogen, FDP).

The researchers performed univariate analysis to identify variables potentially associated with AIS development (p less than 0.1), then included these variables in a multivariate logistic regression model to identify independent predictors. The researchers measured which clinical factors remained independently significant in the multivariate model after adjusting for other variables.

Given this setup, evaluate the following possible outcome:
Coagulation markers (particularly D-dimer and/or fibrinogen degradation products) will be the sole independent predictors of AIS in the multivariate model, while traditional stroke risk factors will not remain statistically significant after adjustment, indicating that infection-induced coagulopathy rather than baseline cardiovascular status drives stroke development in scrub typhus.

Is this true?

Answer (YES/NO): YES